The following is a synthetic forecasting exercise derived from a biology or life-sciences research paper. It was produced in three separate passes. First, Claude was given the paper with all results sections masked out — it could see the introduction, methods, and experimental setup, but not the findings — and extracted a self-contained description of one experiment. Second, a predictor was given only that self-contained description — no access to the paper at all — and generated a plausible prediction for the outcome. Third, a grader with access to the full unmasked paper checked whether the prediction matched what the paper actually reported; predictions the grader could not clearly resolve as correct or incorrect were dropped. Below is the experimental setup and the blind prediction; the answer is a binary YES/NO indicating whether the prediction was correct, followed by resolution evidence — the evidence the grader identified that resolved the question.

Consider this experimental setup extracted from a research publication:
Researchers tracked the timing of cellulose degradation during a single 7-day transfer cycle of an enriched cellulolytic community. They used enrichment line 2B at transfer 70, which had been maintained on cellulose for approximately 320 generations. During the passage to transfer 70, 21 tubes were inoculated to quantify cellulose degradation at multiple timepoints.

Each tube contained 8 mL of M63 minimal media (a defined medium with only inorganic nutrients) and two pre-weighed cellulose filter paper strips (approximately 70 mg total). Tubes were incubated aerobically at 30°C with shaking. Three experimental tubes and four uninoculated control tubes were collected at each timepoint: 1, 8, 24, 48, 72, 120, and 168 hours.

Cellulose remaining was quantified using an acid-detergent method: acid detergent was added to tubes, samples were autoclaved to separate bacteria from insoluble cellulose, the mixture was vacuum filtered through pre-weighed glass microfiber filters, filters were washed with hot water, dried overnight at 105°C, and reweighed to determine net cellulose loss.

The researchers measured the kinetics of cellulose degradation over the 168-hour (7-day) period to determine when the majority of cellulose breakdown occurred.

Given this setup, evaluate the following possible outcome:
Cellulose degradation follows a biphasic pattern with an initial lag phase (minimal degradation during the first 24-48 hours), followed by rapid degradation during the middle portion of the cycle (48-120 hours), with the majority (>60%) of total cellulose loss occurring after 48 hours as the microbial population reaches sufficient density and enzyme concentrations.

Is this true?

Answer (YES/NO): NO